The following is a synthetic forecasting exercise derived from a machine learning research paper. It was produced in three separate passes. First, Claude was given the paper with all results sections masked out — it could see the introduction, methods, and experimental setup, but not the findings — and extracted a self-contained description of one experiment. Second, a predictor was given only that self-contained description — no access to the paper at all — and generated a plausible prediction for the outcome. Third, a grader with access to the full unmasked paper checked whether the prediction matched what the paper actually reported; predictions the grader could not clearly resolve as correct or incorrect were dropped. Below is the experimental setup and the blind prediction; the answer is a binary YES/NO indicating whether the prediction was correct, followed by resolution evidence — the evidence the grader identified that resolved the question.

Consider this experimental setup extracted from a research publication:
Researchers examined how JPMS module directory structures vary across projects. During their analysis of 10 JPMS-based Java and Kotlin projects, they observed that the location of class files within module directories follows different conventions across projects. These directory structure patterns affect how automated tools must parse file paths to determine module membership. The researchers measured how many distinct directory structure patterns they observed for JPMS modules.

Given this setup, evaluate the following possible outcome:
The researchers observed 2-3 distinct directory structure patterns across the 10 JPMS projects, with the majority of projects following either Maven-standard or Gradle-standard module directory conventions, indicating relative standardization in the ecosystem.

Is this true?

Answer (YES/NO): NO